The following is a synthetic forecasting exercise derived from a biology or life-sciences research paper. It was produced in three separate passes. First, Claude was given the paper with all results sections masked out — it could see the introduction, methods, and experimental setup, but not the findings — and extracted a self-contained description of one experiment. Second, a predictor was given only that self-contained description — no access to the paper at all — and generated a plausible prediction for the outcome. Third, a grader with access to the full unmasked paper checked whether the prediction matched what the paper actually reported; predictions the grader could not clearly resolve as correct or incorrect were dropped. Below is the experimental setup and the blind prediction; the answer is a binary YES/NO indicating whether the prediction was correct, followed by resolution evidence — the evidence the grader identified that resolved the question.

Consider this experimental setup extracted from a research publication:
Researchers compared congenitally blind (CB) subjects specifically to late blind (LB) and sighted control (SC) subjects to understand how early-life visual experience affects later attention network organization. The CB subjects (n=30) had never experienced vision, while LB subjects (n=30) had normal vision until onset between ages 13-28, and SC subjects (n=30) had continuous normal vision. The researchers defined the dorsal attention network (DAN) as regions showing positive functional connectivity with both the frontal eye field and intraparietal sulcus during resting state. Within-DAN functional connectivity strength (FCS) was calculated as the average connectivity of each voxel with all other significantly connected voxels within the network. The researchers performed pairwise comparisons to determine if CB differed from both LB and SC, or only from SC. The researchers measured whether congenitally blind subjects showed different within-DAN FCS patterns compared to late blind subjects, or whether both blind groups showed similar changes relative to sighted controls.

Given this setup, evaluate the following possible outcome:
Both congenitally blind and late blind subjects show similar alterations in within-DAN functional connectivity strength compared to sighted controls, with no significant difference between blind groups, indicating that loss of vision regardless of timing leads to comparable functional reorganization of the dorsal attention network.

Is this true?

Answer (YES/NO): YES